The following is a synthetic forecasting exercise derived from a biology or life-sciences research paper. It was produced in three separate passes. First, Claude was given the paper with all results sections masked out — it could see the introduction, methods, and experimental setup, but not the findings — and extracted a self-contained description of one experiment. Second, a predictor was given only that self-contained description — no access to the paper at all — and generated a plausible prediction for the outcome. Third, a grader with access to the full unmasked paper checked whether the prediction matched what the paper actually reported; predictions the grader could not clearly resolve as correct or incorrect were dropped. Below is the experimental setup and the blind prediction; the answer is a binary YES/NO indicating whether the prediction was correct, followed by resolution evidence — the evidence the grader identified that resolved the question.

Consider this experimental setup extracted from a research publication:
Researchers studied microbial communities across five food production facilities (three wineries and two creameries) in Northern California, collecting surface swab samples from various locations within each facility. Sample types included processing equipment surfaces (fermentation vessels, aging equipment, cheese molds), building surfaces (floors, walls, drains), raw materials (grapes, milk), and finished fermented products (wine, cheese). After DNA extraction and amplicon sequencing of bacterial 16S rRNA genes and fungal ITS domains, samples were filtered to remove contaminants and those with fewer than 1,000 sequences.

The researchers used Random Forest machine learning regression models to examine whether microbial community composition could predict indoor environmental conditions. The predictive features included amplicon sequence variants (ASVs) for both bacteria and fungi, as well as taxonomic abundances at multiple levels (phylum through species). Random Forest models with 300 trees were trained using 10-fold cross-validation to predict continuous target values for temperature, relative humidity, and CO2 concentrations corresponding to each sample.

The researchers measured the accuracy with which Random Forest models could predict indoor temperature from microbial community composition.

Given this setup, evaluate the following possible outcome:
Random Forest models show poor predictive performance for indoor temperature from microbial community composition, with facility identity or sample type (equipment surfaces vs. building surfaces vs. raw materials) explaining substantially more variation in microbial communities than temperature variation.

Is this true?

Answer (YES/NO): NO